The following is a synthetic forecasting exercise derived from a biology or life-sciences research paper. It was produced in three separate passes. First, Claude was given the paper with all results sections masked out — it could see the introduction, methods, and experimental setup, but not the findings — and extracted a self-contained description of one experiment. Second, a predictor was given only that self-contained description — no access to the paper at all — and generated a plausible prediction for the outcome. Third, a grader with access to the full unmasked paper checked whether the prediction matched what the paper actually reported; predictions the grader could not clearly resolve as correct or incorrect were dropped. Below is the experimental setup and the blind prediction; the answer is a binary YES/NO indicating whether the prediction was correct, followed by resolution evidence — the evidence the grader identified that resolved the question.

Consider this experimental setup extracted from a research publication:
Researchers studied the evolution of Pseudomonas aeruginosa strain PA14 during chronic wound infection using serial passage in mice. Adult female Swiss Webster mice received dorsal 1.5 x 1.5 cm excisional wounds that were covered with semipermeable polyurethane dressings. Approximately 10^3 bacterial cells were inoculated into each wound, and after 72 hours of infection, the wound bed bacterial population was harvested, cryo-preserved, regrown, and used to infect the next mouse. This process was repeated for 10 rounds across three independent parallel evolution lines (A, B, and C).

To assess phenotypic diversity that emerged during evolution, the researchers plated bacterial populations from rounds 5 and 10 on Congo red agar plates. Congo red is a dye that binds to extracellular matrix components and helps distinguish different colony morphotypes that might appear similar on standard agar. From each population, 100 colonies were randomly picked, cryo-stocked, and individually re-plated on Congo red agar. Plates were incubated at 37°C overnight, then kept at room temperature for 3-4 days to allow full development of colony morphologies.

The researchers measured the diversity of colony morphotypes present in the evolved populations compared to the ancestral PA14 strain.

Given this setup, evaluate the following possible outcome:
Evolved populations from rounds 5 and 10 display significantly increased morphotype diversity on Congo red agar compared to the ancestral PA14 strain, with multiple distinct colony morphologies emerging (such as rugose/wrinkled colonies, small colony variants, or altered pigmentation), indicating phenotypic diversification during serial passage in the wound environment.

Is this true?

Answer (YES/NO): NO